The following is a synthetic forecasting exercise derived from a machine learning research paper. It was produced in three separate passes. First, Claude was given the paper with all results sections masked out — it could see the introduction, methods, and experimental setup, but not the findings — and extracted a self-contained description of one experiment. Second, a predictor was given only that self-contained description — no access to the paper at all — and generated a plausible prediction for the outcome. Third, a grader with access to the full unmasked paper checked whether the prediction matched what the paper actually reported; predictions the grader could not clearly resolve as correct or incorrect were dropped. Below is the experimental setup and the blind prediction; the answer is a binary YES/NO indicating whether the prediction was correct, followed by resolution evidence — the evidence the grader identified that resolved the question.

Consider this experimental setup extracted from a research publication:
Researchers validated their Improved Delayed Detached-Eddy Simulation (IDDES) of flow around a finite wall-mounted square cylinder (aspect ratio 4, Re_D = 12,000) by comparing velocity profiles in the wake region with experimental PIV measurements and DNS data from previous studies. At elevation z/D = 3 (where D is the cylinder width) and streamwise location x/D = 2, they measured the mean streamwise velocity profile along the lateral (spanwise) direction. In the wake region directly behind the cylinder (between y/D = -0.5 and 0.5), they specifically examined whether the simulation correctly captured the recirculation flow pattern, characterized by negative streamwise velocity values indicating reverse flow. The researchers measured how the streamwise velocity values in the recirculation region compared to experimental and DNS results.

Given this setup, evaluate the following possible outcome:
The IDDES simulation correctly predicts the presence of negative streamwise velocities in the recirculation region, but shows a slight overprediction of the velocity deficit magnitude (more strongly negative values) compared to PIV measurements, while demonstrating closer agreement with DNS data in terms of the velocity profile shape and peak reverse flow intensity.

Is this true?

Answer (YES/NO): NO